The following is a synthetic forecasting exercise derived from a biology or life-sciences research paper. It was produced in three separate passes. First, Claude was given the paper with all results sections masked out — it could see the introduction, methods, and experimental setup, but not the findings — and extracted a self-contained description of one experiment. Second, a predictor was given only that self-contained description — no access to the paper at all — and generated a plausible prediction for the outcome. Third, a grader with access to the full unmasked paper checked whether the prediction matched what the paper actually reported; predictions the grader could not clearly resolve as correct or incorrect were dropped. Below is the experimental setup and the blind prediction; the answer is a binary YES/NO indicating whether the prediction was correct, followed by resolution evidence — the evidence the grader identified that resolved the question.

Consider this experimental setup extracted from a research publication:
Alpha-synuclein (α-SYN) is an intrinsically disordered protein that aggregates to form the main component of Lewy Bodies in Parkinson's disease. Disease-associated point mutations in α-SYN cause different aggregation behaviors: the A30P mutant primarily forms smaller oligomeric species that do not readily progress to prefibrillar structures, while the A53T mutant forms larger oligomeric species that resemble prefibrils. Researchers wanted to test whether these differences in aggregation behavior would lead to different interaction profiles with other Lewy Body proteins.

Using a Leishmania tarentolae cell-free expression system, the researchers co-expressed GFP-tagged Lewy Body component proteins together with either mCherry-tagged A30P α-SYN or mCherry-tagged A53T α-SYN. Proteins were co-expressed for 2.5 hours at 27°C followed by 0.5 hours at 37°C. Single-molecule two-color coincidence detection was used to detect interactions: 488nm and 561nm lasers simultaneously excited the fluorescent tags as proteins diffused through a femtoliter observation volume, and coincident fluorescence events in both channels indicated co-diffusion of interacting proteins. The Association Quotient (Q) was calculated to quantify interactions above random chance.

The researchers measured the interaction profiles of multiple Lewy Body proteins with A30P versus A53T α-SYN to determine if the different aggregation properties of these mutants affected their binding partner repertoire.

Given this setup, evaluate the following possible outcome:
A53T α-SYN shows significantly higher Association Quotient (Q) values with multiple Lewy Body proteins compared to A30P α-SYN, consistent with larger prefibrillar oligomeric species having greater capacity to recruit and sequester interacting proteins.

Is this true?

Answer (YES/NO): NO